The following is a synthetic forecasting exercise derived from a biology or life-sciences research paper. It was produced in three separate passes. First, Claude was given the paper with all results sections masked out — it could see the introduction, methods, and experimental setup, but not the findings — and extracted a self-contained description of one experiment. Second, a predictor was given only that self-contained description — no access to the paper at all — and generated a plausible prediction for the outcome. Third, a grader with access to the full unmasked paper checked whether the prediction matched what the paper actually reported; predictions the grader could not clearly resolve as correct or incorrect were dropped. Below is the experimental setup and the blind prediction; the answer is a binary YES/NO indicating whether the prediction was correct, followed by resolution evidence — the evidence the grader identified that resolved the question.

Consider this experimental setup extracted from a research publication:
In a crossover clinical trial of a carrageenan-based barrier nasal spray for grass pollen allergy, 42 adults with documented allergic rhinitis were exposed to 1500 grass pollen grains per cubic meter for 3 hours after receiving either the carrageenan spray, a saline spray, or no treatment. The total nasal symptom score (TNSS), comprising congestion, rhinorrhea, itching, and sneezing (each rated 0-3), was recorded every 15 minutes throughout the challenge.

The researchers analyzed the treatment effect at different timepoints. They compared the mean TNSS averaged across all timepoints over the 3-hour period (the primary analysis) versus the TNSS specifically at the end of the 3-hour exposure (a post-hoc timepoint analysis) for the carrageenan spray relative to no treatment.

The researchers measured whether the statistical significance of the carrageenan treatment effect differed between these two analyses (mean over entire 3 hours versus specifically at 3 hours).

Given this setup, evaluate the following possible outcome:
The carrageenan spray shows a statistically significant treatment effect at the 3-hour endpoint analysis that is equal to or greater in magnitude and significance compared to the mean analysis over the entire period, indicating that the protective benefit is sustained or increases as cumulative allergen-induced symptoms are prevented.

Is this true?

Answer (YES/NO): YES